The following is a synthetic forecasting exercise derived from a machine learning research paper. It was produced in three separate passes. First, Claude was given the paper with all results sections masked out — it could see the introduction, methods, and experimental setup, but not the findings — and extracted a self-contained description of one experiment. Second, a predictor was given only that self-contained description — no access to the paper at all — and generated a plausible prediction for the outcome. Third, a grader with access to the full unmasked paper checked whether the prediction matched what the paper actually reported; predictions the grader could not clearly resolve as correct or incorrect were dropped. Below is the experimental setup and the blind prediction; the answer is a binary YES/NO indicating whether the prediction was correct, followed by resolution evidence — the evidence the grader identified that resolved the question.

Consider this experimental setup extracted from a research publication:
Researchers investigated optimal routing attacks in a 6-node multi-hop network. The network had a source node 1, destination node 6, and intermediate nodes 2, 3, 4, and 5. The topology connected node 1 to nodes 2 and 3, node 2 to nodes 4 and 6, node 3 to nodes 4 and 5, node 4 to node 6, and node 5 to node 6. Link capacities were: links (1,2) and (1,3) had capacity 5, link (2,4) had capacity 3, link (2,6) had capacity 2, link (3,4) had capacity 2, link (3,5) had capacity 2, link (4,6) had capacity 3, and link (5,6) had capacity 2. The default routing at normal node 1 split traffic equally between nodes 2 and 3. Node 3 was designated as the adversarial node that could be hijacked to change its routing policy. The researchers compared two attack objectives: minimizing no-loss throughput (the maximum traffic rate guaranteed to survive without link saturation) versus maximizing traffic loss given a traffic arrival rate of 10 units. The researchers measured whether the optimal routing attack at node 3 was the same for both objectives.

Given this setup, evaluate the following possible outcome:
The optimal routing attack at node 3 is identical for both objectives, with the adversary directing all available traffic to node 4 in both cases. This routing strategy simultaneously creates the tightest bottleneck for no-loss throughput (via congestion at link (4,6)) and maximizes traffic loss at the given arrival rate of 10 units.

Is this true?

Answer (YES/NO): NO